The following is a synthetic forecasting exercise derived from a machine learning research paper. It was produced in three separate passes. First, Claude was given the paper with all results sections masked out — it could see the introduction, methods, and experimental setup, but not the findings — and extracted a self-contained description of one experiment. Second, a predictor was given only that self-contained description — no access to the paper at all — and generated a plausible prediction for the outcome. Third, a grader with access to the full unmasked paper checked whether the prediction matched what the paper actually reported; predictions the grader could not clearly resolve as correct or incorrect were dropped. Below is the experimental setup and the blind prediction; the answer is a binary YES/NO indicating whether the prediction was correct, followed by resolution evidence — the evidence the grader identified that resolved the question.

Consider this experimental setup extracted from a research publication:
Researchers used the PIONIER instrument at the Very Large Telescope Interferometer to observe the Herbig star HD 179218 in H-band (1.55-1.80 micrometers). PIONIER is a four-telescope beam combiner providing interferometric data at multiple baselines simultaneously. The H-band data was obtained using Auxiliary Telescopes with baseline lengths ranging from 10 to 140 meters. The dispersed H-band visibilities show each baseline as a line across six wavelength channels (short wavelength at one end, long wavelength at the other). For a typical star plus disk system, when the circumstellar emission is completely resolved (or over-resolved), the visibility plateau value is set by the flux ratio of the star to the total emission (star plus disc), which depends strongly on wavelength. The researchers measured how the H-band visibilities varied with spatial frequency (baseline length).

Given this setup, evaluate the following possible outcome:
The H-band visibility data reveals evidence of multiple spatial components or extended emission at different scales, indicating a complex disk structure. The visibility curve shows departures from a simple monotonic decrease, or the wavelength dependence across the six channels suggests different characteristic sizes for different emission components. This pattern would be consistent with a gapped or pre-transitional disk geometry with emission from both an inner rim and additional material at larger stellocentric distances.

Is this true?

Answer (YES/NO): NO